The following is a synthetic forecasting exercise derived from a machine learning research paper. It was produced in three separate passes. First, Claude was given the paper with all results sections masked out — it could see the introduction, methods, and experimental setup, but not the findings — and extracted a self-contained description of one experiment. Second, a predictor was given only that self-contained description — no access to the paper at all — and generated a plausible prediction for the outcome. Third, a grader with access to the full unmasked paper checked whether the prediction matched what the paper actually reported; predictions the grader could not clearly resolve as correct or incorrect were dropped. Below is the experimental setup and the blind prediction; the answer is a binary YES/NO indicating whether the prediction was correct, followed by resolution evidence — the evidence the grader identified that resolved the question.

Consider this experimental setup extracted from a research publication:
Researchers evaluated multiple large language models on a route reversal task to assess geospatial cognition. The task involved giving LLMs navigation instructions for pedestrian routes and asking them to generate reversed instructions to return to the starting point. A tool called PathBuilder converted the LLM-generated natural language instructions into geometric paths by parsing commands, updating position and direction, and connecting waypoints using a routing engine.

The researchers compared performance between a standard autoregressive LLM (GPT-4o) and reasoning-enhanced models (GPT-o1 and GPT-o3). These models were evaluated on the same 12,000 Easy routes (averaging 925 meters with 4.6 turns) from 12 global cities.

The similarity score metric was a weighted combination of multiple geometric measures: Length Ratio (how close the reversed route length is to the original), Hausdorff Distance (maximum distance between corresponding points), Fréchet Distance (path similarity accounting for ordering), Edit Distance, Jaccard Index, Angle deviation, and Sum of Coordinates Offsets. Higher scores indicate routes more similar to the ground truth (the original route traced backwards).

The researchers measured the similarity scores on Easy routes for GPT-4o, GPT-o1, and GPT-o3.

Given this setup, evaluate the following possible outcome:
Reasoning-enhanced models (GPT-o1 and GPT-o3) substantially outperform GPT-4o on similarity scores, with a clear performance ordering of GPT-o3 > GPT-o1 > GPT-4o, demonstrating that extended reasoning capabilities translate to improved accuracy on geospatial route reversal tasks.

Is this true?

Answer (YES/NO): YES